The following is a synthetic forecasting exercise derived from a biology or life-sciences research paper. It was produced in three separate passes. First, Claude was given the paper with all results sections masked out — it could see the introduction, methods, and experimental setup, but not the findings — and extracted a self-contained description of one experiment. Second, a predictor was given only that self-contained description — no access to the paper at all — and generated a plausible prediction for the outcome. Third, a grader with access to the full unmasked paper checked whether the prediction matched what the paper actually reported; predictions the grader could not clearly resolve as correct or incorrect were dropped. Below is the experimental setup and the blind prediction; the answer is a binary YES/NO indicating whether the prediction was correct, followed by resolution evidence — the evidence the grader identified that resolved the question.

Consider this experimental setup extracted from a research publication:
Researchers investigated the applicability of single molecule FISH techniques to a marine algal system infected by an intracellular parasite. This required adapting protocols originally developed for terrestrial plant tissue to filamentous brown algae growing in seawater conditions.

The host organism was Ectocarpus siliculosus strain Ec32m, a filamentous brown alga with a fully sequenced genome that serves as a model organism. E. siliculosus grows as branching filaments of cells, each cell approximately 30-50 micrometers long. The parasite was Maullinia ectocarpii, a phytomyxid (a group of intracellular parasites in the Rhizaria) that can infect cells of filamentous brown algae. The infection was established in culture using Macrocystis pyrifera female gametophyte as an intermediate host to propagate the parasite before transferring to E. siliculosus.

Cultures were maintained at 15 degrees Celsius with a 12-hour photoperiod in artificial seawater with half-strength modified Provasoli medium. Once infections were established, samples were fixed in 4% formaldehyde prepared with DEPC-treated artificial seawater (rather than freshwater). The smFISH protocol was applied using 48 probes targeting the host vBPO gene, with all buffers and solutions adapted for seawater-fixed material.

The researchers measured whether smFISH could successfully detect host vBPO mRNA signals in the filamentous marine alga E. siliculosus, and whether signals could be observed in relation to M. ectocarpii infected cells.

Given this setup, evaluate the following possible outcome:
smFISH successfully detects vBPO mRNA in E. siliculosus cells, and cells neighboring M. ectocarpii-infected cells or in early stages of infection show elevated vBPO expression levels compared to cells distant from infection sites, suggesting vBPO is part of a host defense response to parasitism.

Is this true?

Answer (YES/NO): YES